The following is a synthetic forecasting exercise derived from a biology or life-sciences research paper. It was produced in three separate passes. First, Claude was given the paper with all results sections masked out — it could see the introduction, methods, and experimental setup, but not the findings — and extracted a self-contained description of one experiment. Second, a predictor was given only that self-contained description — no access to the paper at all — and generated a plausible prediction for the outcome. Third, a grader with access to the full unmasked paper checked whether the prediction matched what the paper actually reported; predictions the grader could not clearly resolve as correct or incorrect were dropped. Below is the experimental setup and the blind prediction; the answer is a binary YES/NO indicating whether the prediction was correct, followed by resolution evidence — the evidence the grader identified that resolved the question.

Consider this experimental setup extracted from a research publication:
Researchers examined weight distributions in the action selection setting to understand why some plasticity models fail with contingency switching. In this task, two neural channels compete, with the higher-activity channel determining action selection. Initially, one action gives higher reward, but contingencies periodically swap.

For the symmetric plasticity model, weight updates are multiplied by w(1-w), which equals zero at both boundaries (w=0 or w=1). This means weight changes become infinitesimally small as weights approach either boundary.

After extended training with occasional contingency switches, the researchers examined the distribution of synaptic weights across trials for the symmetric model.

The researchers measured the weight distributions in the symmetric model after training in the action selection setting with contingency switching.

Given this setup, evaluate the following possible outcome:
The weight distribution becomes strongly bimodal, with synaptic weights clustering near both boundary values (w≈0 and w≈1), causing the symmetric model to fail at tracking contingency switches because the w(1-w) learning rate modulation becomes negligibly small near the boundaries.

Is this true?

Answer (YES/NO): YES